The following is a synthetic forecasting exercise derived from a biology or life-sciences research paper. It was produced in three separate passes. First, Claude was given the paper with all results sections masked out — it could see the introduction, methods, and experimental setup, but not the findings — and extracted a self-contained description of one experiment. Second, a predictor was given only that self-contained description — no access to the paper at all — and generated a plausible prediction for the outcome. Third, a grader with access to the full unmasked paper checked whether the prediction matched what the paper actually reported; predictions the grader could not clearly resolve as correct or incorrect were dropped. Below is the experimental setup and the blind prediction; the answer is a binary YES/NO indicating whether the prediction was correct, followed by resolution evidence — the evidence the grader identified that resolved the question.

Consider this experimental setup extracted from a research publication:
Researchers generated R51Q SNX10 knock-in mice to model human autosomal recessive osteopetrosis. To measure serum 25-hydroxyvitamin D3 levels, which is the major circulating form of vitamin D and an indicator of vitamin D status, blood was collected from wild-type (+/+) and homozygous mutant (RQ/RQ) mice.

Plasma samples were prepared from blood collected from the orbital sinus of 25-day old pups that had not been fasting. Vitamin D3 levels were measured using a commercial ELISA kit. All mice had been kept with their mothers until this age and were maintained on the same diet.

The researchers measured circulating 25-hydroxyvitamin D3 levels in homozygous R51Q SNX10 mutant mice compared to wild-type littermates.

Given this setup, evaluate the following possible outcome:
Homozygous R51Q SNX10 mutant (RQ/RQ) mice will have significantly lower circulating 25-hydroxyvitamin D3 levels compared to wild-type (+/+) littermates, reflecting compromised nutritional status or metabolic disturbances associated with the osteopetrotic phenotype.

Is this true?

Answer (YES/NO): YES